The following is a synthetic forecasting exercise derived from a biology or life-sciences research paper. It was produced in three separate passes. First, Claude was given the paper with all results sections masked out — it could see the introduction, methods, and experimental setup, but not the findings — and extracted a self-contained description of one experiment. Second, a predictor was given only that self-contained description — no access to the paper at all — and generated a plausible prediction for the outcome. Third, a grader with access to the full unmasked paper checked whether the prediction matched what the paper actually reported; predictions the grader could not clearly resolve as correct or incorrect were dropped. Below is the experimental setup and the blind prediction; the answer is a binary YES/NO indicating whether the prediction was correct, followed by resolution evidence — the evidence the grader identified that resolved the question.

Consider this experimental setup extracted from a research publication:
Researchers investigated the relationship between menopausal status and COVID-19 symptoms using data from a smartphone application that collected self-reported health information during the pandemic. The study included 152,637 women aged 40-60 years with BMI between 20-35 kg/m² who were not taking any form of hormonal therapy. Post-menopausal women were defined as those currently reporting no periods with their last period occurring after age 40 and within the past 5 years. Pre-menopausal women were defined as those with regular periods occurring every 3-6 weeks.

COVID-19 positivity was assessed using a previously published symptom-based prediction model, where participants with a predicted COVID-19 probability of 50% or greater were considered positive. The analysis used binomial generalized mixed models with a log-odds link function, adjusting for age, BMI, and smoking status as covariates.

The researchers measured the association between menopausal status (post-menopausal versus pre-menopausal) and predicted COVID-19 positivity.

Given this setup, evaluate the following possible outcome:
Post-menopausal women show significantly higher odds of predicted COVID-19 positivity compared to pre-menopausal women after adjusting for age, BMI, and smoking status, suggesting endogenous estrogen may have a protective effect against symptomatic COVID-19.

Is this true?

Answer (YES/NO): YES